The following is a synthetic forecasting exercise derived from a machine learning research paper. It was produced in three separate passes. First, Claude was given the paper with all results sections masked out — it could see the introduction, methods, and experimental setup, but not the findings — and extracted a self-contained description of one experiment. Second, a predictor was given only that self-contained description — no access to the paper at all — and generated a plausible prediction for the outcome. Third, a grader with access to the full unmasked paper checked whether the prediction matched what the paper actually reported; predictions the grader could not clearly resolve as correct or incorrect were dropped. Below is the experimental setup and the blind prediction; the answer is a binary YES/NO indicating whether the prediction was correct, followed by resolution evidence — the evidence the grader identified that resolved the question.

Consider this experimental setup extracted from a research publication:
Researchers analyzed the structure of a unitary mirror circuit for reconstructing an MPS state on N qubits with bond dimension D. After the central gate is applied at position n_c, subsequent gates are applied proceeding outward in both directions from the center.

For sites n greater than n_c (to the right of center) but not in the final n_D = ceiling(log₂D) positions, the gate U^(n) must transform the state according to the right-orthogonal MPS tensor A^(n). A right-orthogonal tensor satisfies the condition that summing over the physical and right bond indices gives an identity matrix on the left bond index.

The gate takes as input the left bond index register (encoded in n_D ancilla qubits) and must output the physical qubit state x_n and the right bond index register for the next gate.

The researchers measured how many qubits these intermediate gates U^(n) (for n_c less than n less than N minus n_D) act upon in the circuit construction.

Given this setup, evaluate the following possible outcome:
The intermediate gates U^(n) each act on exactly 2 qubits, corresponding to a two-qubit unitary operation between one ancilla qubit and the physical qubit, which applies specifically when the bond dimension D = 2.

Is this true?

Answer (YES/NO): YES